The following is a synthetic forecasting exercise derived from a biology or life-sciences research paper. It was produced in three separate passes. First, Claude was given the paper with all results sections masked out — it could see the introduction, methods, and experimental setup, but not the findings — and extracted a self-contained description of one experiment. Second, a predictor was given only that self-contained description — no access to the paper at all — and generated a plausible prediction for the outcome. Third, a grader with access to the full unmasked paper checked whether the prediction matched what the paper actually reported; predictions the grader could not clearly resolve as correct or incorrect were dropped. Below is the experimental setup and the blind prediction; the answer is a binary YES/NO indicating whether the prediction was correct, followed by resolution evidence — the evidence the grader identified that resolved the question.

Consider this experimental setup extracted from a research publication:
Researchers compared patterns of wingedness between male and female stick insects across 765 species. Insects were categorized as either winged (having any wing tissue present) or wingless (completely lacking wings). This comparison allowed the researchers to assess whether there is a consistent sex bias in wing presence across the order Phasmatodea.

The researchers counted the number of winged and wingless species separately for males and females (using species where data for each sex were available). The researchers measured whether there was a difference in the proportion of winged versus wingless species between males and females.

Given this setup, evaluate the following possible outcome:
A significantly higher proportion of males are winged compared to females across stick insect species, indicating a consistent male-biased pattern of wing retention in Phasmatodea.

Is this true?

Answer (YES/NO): YES